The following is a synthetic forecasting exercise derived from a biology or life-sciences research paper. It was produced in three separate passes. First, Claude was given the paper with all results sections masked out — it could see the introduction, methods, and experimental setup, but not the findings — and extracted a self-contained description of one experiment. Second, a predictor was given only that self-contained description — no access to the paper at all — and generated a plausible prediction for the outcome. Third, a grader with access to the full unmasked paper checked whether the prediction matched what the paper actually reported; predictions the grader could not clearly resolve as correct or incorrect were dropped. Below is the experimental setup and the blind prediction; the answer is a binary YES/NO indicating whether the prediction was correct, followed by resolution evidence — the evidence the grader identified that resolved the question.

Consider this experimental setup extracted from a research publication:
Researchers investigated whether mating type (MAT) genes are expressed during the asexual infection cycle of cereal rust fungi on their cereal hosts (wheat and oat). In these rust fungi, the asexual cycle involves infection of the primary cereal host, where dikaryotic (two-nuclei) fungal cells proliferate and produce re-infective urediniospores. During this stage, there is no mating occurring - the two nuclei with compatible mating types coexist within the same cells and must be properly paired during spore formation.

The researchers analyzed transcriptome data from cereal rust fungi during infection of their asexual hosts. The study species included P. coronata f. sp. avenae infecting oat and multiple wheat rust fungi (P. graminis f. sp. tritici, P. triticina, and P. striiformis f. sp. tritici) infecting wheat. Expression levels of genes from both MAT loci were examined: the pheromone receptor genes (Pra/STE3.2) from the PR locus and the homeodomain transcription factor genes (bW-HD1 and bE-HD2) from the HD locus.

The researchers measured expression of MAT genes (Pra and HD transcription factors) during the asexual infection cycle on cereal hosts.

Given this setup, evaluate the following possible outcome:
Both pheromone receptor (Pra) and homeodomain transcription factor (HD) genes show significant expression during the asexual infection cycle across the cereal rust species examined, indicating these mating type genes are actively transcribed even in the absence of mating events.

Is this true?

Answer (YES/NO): YES